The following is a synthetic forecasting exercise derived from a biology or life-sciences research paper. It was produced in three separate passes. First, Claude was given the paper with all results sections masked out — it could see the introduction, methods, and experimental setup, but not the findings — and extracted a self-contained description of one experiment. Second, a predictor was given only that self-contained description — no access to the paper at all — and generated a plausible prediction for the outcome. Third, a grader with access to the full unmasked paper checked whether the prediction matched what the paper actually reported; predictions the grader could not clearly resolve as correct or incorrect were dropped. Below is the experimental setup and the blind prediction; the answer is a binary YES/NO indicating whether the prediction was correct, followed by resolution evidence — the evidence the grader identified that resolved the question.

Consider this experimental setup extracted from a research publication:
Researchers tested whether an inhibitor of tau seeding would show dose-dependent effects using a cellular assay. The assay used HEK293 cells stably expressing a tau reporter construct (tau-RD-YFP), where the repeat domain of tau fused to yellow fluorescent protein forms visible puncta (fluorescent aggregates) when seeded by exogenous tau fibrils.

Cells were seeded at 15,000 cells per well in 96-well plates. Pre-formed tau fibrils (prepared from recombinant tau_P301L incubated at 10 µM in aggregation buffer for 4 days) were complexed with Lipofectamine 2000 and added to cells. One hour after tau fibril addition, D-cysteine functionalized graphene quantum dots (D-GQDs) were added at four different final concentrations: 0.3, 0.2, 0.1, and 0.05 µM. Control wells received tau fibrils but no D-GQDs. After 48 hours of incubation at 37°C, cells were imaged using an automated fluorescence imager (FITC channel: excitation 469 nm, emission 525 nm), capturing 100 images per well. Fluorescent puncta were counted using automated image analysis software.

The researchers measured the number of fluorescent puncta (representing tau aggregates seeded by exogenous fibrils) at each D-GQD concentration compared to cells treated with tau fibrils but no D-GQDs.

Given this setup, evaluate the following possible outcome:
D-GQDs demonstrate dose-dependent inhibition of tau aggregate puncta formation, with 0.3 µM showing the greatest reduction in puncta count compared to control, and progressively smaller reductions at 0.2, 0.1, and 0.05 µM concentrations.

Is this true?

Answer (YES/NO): YES